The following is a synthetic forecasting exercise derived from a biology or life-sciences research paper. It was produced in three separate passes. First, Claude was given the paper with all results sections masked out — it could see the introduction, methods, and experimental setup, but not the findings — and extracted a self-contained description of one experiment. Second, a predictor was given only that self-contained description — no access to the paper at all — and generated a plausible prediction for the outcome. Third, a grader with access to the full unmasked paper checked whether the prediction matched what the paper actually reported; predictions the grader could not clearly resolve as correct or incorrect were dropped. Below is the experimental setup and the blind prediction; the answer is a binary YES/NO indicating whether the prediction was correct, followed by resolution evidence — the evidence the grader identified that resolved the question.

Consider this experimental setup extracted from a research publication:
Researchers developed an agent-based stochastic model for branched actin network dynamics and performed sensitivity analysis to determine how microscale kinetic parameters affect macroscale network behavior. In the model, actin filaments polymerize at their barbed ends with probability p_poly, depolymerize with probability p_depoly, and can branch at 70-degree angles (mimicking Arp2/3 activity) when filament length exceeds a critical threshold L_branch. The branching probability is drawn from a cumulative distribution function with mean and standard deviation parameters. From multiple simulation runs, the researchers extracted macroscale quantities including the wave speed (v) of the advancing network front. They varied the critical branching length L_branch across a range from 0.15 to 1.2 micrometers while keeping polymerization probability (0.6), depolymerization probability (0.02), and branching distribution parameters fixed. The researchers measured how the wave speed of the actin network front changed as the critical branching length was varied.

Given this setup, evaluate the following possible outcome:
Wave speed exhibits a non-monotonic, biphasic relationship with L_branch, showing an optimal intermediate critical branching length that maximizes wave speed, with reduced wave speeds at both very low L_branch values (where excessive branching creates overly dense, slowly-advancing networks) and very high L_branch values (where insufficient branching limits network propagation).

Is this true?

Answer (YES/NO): NO